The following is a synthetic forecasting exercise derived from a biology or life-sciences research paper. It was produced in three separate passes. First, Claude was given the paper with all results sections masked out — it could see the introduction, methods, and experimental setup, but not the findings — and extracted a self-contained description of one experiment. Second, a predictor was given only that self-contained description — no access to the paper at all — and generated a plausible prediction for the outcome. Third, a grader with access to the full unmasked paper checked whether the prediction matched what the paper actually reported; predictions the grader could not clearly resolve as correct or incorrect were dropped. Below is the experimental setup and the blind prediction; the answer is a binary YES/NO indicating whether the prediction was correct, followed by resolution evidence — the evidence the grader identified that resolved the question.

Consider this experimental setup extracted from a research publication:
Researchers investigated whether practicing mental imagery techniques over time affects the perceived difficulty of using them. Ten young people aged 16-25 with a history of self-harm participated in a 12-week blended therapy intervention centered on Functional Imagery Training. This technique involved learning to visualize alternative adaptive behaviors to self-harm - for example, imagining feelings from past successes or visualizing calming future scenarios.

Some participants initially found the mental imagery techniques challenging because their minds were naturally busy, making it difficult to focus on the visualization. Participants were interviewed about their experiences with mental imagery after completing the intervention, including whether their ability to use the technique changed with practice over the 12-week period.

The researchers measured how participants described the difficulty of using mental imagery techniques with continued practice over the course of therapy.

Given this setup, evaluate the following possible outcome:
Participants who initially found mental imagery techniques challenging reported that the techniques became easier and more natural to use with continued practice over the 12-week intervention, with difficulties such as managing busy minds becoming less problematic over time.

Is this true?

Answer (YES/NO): YES